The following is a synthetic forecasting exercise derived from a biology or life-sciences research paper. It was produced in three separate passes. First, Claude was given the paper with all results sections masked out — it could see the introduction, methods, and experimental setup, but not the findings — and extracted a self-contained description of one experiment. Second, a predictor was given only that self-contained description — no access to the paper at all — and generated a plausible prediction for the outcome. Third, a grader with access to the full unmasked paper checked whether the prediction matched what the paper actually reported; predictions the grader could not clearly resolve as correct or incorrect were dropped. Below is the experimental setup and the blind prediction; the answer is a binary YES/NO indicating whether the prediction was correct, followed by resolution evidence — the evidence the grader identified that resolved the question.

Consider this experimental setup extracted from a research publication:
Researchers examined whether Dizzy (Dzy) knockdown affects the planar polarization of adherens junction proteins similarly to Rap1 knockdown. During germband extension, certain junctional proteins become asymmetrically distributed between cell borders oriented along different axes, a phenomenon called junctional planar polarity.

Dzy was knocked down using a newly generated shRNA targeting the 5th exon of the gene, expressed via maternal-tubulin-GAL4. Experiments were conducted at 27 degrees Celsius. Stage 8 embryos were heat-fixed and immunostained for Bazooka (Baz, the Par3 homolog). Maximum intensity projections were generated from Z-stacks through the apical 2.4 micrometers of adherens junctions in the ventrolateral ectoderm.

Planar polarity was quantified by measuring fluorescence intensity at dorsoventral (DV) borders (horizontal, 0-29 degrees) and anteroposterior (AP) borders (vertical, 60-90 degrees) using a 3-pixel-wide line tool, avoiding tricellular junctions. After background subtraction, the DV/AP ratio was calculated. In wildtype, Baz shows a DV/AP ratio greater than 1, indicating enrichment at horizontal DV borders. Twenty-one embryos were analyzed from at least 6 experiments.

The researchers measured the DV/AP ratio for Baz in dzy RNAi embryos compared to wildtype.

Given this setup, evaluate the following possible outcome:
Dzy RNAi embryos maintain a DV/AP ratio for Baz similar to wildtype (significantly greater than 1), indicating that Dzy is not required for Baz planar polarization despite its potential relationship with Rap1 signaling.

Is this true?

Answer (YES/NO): NO